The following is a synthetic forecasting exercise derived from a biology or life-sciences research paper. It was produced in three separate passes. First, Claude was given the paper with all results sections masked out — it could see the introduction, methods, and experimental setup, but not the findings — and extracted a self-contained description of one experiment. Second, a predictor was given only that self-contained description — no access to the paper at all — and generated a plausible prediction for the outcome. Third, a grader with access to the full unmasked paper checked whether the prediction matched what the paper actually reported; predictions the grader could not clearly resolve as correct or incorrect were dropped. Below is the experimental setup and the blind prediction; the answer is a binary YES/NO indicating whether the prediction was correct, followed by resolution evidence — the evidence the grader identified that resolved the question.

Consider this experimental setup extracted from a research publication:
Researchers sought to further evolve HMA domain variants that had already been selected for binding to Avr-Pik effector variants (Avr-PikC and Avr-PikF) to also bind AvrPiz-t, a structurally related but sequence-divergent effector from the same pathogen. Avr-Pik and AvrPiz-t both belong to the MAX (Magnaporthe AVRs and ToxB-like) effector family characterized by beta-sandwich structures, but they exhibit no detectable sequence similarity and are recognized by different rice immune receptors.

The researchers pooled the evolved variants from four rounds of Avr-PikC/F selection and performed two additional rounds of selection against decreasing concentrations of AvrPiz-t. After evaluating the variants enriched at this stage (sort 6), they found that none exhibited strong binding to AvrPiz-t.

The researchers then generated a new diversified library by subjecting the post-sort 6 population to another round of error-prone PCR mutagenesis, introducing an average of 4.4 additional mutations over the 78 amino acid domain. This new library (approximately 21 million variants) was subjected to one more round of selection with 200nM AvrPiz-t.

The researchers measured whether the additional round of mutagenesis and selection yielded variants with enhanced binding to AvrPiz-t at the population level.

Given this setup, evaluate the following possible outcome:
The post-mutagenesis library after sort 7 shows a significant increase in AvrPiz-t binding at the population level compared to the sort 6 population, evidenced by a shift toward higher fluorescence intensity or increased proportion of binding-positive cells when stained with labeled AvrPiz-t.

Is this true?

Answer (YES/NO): YES